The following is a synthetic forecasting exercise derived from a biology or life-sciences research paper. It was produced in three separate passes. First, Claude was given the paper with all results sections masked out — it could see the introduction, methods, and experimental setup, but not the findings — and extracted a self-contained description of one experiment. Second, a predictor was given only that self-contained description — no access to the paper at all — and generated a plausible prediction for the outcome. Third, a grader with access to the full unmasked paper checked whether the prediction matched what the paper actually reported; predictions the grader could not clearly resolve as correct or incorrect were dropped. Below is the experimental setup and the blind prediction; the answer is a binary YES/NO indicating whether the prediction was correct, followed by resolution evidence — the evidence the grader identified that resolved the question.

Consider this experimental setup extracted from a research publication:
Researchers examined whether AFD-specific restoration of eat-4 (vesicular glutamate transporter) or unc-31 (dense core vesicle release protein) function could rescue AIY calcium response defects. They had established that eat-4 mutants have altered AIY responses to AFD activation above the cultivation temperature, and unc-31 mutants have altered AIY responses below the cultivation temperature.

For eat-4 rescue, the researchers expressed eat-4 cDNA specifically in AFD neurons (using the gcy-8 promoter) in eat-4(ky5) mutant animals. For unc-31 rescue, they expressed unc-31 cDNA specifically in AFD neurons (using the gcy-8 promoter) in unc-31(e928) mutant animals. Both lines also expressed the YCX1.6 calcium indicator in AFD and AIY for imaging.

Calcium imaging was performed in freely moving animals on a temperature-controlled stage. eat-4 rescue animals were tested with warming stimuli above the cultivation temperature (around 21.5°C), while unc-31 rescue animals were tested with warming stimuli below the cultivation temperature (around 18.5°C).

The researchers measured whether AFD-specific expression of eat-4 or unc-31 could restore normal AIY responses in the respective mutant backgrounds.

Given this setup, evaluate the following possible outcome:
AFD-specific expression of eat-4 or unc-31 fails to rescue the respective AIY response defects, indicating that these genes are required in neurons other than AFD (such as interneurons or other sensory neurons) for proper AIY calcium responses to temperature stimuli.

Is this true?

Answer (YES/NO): NO